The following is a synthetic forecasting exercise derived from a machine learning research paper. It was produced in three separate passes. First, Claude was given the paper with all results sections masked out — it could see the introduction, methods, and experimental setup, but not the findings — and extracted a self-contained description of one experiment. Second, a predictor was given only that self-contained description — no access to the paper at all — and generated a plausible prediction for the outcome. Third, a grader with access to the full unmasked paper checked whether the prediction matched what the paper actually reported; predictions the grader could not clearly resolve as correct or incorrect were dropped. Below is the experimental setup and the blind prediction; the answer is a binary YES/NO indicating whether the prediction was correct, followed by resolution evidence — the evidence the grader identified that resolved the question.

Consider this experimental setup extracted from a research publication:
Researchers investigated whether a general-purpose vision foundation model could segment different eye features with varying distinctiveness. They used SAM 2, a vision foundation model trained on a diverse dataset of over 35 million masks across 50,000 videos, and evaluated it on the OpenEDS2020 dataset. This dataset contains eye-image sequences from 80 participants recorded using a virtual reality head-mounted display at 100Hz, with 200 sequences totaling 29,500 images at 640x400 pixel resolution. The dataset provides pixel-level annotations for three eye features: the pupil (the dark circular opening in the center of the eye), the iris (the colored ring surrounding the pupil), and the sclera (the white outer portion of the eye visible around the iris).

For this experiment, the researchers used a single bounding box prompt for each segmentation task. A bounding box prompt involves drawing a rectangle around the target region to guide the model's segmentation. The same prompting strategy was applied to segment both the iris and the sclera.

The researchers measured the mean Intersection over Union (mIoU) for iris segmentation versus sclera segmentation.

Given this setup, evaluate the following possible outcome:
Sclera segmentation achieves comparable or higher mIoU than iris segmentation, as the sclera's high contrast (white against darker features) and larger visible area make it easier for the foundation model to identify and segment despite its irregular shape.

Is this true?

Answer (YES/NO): NO